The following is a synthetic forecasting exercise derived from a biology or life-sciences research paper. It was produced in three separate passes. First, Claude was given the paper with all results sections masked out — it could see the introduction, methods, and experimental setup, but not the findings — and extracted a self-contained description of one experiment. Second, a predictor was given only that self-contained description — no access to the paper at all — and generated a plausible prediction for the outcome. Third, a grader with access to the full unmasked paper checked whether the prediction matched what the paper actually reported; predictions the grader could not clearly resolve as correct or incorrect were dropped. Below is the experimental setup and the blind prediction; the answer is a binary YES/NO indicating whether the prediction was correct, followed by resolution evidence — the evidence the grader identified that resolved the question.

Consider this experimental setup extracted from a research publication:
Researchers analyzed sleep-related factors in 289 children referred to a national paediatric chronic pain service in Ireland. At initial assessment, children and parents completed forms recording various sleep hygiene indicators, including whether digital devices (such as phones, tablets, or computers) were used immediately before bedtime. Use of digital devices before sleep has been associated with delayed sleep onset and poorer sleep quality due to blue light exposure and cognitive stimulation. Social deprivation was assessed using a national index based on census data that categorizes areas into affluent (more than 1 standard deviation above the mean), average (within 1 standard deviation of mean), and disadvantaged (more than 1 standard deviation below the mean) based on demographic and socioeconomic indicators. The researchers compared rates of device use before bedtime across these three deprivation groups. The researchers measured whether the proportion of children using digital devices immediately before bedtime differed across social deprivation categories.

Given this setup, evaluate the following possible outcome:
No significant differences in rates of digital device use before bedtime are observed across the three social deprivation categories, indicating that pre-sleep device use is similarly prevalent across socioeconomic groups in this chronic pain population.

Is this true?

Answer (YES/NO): NO